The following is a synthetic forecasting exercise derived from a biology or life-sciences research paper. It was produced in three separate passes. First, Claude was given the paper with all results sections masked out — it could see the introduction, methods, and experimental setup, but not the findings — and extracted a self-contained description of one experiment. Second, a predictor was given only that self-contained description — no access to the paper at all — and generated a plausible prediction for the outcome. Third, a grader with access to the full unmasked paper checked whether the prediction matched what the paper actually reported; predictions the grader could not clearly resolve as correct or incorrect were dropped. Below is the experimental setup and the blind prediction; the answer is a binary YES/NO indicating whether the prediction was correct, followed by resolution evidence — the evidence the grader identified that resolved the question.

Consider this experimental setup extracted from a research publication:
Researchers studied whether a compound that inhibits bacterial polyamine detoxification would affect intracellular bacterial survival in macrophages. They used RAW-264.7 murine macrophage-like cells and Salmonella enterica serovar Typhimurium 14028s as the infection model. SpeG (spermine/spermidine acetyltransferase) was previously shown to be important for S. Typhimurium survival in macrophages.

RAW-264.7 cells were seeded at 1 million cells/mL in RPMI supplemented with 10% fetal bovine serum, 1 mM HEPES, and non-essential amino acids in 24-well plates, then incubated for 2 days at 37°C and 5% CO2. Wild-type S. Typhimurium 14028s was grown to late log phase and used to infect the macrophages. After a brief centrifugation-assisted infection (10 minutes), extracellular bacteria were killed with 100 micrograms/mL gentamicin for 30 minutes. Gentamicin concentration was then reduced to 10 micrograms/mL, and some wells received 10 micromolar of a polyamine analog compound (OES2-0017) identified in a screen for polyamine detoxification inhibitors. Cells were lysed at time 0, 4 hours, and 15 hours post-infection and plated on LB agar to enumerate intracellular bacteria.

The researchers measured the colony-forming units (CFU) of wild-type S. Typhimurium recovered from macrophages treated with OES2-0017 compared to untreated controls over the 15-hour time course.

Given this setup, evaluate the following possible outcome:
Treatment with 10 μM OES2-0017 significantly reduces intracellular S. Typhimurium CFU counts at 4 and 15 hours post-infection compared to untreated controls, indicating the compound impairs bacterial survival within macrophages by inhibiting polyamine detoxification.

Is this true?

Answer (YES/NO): YES